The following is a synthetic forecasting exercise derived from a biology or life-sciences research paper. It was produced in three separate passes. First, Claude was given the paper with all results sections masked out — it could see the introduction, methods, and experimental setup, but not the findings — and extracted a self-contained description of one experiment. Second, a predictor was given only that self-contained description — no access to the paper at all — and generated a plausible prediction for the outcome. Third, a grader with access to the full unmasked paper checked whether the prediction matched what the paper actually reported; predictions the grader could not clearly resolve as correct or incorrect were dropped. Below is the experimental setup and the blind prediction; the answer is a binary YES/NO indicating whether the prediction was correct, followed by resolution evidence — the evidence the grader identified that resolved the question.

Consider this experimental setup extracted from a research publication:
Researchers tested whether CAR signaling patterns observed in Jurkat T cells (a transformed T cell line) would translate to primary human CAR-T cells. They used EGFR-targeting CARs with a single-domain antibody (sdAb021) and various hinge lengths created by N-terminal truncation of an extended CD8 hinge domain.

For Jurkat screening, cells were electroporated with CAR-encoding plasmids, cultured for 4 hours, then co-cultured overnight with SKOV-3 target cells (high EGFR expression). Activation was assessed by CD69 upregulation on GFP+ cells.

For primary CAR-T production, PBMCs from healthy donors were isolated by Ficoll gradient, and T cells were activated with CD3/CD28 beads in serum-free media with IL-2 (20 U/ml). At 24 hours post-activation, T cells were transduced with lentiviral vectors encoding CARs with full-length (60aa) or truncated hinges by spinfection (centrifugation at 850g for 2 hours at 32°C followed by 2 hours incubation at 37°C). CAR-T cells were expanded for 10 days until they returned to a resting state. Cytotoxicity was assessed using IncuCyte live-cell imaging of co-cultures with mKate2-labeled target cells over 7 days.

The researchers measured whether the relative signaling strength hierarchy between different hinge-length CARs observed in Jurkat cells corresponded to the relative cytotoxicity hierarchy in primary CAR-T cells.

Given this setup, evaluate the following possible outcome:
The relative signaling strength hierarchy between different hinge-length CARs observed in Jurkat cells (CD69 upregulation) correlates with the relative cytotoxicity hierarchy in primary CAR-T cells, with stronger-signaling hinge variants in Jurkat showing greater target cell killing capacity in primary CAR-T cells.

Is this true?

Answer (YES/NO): YES